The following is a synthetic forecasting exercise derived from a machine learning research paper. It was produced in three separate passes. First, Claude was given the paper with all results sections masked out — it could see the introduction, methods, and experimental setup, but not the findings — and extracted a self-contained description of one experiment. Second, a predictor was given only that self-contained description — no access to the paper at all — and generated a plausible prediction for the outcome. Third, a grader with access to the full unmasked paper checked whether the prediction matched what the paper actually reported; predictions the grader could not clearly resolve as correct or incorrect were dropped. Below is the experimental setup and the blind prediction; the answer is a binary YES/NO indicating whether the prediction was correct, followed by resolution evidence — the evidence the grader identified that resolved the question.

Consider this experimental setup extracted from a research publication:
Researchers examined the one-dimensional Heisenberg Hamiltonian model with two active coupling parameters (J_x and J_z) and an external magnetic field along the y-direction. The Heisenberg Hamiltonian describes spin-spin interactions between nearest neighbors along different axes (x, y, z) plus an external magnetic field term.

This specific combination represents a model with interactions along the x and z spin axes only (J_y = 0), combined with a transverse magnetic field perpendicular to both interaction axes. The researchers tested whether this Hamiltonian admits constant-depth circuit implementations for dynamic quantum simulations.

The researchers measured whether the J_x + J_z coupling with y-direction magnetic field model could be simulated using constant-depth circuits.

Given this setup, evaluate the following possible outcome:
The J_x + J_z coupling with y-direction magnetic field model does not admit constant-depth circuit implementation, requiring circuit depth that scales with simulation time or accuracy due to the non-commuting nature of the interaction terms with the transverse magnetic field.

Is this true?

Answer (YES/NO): NO